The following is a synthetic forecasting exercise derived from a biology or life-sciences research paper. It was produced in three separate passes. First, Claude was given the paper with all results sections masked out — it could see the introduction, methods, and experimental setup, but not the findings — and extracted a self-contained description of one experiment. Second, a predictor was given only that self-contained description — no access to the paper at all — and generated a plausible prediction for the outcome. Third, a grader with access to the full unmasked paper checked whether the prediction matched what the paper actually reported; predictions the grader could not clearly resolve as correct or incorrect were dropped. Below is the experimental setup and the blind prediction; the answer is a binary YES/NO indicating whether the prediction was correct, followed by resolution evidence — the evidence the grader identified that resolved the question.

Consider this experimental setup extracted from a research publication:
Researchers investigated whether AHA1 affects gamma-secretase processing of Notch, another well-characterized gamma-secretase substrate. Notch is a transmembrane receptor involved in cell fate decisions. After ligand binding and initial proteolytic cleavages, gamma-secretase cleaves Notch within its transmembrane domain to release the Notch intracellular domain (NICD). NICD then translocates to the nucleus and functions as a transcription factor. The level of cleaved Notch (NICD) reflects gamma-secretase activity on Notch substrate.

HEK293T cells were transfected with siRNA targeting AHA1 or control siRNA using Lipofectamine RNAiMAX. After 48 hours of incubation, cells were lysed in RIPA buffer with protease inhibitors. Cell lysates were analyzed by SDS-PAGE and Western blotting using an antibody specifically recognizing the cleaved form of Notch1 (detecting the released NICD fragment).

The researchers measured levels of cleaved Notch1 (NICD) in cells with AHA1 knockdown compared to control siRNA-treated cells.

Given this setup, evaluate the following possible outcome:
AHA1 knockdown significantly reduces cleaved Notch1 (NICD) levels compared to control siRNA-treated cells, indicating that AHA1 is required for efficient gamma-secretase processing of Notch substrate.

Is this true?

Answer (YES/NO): YES